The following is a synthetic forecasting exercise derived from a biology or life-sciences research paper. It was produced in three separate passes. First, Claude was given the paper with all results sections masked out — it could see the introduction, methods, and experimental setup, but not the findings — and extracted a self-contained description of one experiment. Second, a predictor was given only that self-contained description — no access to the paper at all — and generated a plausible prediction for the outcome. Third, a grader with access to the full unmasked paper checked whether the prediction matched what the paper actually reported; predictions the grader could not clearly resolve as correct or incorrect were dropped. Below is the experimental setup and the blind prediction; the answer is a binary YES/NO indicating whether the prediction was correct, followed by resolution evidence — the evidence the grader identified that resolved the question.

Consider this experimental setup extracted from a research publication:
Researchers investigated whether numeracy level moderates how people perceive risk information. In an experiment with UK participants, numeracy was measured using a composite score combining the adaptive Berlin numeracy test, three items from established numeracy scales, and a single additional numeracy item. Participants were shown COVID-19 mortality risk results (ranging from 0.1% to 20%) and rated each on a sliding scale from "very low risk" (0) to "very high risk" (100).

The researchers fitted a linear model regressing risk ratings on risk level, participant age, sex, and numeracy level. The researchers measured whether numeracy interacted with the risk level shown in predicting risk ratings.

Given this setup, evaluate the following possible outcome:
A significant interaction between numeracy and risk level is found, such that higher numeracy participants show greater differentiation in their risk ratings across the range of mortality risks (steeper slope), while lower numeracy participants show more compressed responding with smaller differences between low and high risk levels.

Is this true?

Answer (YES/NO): YES